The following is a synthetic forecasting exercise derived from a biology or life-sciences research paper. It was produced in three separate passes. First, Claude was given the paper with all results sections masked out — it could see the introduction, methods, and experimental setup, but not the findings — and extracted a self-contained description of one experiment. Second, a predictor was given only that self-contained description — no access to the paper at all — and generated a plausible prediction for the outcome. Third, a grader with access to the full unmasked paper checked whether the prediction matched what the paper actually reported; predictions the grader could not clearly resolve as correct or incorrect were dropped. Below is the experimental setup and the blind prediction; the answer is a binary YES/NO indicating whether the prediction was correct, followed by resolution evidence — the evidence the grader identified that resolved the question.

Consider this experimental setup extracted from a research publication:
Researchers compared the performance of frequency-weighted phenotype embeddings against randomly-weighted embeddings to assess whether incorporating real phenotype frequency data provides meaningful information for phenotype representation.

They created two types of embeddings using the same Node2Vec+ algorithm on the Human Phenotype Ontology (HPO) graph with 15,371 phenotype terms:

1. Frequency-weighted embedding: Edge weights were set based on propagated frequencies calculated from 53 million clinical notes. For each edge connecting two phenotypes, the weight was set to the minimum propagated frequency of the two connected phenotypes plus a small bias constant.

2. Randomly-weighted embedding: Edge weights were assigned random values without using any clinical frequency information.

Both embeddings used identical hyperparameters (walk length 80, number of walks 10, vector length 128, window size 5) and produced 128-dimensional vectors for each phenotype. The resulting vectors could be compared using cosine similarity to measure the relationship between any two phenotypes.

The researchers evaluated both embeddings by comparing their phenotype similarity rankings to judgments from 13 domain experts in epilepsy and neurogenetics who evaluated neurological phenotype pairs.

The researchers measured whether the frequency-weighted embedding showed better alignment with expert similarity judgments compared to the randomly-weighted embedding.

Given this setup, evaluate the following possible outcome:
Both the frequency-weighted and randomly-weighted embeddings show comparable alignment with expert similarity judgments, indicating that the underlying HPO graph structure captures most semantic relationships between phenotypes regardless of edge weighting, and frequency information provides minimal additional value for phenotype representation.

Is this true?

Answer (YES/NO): NO